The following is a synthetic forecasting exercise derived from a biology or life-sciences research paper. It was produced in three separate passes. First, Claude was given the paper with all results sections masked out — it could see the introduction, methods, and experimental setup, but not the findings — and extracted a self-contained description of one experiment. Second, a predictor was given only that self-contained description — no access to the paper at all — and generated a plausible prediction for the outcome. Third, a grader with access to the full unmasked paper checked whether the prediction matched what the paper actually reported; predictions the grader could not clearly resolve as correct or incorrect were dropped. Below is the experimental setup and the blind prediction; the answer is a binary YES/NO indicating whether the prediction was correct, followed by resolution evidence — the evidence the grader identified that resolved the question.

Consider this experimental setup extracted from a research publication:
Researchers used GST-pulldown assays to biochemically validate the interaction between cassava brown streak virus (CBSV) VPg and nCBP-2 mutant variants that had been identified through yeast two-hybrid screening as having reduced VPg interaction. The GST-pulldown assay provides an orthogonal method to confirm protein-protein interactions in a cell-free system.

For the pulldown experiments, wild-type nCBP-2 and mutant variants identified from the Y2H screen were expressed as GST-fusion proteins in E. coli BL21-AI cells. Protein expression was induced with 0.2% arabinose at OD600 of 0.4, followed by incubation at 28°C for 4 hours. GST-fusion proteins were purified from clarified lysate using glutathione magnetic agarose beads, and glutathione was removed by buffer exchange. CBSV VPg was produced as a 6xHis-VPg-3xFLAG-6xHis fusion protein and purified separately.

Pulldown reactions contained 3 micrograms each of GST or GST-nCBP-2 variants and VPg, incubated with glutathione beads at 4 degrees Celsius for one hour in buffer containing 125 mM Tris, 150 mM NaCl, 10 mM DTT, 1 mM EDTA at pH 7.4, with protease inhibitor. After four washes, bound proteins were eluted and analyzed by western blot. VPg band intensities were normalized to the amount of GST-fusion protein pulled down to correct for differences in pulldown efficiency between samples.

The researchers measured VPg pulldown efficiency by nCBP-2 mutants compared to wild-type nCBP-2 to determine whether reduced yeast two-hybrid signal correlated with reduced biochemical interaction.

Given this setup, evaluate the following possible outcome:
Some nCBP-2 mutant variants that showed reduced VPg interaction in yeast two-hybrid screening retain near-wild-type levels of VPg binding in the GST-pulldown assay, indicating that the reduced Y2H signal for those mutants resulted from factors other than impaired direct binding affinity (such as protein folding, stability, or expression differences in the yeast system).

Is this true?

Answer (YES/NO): NO